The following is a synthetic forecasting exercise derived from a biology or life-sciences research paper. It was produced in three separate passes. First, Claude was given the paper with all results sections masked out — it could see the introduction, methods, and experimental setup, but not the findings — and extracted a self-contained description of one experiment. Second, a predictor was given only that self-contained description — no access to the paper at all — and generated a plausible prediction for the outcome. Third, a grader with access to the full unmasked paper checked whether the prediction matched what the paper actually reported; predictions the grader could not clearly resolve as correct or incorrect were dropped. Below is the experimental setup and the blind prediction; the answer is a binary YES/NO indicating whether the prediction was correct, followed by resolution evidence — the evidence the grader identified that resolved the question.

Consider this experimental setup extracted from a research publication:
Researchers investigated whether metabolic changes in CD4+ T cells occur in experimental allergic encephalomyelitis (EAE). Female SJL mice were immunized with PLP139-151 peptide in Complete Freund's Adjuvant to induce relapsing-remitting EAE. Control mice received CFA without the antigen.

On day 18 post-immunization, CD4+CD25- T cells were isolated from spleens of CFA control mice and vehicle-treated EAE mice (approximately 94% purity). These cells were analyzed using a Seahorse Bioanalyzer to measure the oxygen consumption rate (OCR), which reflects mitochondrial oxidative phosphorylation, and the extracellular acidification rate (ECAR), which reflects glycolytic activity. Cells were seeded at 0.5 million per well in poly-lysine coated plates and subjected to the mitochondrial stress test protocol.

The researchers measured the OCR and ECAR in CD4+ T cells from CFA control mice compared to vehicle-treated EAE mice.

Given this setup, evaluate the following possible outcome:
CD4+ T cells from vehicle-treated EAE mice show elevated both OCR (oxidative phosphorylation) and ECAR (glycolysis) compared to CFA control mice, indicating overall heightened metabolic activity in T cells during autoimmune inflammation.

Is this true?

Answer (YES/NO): NO